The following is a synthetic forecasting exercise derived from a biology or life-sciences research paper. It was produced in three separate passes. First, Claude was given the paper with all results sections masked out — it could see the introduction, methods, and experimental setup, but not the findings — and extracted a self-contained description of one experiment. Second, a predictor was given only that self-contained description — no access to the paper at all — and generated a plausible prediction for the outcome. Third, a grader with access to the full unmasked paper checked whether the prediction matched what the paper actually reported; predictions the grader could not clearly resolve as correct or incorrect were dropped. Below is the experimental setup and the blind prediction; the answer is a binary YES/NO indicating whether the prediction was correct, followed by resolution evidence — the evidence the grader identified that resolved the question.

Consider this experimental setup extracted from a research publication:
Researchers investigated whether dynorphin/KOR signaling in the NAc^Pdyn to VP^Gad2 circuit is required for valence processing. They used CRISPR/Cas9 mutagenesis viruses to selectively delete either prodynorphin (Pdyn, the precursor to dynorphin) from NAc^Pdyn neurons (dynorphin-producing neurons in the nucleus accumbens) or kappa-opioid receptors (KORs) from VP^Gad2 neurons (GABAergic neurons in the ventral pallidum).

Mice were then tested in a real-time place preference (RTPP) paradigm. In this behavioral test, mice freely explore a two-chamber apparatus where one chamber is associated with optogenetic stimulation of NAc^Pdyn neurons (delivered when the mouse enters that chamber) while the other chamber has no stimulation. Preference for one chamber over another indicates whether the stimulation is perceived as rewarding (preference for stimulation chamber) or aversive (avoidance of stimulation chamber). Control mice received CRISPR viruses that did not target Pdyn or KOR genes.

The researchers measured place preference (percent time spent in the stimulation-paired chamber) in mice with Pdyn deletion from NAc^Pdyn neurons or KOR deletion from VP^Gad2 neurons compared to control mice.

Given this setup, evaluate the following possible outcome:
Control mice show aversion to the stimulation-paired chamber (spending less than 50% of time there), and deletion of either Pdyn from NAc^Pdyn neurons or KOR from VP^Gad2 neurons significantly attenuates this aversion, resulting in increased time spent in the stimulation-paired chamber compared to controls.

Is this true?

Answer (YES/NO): NO